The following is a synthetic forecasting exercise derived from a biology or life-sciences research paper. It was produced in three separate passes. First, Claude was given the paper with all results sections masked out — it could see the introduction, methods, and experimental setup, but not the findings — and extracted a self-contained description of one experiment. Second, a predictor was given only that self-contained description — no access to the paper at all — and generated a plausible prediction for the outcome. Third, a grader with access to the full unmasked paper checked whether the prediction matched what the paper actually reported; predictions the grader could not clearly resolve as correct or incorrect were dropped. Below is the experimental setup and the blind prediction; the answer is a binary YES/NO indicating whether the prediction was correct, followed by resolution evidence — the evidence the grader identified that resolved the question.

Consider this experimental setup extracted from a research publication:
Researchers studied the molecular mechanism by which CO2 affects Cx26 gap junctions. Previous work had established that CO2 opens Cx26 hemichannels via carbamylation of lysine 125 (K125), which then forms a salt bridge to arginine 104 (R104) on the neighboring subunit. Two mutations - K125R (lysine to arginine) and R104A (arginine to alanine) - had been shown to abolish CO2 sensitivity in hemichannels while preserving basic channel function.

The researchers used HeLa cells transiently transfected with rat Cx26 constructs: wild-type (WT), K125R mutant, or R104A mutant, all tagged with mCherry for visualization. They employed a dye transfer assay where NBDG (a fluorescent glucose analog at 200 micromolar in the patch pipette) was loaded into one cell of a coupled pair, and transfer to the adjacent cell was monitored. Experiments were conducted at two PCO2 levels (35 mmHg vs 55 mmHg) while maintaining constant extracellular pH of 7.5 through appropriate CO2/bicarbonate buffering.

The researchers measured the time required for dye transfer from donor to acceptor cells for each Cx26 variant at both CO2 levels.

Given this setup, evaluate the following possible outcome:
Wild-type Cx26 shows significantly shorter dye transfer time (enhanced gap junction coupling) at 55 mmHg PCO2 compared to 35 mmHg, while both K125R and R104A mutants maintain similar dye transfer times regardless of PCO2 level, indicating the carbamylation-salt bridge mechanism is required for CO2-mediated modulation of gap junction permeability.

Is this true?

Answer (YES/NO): NO